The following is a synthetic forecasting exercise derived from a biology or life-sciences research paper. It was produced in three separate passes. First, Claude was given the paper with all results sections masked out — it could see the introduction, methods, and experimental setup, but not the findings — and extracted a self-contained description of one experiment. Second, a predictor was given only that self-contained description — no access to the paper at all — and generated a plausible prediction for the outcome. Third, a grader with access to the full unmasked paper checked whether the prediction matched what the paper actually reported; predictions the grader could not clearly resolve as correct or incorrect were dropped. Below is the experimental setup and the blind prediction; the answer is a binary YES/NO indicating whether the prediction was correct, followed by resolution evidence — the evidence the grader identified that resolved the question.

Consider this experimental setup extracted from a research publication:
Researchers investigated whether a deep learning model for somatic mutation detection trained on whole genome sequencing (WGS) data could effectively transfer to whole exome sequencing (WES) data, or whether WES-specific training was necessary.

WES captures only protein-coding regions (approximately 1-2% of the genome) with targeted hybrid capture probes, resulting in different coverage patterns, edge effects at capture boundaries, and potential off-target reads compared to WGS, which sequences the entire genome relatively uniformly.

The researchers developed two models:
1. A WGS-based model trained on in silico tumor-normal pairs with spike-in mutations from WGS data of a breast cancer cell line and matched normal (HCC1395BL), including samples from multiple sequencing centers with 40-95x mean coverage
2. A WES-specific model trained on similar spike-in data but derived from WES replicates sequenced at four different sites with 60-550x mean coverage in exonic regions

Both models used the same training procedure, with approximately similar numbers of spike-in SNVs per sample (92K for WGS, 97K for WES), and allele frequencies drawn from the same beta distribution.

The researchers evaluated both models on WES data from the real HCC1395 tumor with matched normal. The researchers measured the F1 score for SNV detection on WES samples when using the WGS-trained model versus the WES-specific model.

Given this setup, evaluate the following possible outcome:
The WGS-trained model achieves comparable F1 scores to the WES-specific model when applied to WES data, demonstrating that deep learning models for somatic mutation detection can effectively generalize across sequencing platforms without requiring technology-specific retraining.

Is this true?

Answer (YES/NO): YES